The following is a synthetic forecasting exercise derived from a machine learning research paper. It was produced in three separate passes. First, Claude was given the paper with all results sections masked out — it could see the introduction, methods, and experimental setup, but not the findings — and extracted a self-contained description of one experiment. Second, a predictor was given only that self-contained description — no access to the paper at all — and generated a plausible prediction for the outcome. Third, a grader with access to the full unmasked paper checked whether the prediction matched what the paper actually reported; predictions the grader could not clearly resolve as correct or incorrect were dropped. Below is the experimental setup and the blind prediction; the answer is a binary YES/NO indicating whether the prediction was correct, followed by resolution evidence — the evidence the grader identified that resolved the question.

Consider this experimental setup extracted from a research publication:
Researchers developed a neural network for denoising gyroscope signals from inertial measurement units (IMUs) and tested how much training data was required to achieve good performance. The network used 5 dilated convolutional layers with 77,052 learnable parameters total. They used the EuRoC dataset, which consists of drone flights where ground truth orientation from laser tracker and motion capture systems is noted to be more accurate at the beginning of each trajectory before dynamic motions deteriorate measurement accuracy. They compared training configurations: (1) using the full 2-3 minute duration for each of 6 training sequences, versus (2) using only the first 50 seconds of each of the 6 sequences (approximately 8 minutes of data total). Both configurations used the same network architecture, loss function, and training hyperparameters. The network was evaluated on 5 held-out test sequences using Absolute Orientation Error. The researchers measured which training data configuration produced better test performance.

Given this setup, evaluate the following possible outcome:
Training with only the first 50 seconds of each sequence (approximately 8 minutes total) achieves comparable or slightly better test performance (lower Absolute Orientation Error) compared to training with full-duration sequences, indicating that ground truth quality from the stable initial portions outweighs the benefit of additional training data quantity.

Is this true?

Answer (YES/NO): YES